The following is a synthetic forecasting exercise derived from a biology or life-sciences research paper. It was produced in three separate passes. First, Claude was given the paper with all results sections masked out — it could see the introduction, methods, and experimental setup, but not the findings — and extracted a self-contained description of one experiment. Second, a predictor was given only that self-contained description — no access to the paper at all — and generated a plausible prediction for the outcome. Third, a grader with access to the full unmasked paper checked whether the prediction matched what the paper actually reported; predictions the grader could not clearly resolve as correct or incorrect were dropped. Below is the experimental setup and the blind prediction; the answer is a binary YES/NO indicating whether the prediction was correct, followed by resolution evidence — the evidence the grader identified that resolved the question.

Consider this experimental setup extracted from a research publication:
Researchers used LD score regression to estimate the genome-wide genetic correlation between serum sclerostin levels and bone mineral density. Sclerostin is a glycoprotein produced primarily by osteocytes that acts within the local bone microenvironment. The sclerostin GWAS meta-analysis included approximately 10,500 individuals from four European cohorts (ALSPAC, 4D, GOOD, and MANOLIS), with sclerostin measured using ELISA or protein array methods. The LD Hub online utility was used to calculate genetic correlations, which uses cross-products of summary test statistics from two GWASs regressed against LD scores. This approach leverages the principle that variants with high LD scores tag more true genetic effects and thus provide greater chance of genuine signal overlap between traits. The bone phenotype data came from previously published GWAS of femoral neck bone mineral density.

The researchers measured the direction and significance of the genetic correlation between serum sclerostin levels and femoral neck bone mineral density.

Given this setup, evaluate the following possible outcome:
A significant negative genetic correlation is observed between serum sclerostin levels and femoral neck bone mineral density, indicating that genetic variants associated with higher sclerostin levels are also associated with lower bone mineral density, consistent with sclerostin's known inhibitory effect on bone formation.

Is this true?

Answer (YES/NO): NO